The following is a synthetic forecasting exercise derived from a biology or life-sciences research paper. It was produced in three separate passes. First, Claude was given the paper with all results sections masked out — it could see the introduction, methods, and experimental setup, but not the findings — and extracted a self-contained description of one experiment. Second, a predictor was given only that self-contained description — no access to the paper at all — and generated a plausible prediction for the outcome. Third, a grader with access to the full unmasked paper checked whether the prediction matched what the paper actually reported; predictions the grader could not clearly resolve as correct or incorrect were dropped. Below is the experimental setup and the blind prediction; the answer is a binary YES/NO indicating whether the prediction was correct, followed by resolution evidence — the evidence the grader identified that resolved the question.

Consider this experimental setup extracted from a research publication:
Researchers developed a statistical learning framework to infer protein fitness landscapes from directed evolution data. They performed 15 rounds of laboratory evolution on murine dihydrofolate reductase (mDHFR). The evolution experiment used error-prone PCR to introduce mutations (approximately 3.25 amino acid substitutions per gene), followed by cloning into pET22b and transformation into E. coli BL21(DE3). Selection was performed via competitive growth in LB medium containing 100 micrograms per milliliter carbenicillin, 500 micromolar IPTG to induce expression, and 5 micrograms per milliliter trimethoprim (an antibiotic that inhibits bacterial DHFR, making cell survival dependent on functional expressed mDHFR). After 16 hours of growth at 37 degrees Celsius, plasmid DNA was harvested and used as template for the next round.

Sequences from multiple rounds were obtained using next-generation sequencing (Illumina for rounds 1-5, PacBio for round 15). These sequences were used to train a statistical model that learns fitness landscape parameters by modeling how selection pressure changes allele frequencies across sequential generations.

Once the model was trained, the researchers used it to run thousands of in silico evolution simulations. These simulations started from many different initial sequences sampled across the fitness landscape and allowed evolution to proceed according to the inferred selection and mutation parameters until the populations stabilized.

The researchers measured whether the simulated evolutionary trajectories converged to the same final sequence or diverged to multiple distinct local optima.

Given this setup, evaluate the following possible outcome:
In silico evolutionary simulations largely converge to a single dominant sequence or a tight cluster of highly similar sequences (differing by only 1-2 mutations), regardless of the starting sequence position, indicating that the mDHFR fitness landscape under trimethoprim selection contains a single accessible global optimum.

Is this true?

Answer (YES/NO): YES